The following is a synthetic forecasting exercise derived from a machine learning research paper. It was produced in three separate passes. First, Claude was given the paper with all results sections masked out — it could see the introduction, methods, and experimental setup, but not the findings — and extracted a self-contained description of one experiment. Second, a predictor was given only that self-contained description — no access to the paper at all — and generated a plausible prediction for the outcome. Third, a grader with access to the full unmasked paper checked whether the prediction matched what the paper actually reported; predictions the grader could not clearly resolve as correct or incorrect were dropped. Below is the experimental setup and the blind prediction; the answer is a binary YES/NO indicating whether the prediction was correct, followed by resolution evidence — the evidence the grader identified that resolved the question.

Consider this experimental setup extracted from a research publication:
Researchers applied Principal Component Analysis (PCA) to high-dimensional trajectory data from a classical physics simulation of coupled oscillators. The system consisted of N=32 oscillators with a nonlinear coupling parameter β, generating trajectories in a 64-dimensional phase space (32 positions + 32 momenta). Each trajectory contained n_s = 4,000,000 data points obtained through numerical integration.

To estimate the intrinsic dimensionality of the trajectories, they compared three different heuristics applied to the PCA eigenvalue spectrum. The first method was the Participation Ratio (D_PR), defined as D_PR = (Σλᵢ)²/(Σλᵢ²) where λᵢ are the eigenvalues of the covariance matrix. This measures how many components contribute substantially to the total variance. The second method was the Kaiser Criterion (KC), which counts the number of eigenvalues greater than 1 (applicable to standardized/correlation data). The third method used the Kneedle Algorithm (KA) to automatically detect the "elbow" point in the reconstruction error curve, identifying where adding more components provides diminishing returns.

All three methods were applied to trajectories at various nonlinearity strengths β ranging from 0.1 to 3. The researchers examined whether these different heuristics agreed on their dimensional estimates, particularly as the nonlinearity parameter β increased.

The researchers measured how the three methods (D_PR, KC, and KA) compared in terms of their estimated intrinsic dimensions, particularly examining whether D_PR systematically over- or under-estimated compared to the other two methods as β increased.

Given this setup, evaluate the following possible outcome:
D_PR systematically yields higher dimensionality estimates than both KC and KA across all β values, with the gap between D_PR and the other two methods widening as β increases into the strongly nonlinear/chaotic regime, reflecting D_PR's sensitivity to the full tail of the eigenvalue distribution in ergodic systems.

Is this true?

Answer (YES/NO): NO